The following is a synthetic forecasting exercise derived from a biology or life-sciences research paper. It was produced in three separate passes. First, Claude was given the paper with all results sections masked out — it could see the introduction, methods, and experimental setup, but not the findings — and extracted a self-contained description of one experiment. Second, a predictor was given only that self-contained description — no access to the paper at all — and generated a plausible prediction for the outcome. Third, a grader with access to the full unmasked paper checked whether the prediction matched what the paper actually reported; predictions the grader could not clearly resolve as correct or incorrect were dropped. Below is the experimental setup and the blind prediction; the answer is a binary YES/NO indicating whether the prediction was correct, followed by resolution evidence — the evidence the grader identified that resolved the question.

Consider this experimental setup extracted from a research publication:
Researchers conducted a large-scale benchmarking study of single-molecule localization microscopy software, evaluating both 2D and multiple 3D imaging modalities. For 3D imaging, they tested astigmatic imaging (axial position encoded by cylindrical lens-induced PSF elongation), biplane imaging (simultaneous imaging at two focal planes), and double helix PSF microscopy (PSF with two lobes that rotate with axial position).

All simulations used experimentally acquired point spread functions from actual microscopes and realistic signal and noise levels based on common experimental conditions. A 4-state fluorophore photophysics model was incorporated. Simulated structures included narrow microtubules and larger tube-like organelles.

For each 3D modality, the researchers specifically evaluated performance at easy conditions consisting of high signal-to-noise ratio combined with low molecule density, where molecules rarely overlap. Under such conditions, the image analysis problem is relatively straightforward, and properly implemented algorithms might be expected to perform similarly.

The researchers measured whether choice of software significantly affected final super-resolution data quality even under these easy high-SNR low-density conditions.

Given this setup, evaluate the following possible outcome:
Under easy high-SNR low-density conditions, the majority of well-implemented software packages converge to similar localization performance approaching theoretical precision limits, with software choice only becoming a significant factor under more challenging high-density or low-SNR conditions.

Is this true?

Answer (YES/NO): NO